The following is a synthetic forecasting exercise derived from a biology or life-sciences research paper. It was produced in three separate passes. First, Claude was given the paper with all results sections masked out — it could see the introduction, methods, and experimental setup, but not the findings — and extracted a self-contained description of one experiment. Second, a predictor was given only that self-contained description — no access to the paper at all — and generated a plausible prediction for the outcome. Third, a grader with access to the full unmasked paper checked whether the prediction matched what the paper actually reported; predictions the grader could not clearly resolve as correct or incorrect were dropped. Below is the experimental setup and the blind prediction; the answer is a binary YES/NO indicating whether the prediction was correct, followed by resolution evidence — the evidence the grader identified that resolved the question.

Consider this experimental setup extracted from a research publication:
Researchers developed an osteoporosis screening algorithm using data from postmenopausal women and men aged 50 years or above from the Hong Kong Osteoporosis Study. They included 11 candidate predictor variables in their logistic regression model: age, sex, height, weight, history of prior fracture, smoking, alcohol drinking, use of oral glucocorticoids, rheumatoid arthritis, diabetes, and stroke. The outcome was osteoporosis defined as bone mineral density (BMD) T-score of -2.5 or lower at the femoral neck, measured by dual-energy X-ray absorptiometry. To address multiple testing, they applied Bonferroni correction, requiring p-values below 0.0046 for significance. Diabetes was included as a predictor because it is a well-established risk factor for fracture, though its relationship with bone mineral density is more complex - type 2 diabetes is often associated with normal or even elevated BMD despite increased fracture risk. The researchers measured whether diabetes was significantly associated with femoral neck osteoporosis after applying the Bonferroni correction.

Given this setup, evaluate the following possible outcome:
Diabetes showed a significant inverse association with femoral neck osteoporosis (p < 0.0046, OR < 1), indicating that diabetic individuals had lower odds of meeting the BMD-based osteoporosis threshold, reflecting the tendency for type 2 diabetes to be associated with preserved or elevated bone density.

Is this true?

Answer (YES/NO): NO